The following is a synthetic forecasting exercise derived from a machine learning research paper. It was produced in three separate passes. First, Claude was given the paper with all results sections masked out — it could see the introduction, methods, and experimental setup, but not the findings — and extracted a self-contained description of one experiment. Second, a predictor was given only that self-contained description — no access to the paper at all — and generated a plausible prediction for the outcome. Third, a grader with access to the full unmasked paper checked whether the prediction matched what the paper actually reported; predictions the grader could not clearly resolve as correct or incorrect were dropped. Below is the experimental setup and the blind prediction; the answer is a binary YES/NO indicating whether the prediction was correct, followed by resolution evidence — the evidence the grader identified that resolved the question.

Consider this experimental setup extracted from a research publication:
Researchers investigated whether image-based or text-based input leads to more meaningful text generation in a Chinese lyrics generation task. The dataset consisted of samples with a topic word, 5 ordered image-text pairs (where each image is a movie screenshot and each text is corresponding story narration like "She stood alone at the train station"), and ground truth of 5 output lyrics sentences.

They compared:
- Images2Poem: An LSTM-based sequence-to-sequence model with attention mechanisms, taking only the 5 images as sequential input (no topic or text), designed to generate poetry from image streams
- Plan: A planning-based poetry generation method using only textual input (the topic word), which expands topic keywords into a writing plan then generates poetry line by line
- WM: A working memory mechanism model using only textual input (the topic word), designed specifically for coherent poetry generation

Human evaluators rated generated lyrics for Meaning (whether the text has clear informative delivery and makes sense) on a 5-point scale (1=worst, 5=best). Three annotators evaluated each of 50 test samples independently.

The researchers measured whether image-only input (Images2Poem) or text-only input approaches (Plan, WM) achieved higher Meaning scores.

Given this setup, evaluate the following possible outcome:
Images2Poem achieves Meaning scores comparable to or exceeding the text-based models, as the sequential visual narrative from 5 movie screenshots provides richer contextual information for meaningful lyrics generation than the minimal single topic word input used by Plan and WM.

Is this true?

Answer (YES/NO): NO